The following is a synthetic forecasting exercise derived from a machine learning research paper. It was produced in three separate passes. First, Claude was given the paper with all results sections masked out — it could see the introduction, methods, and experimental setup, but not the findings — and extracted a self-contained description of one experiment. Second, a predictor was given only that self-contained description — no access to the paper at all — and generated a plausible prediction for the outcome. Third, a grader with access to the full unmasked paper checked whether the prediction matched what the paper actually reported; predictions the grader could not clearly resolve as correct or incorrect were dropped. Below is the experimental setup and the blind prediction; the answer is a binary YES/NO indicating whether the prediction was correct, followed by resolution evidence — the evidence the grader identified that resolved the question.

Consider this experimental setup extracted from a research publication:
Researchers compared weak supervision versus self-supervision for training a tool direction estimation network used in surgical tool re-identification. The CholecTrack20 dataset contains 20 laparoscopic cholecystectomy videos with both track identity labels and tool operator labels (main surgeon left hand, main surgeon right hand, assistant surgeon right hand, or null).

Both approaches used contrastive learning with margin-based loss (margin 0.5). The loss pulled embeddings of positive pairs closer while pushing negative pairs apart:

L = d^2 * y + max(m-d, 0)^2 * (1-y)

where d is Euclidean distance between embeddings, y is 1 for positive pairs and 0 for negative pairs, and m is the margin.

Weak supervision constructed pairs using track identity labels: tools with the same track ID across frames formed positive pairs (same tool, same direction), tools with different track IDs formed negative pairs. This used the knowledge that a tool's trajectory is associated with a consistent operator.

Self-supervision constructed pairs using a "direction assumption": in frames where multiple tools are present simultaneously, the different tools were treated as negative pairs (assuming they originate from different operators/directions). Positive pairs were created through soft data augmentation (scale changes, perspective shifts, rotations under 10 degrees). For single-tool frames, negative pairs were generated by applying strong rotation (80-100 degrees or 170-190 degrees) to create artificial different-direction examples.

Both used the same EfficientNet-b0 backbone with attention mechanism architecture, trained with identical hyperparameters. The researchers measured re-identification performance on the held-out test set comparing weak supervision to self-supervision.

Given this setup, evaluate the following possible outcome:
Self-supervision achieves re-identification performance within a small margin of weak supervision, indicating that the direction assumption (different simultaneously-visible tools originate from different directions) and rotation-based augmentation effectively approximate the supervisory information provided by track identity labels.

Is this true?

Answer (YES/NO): NO